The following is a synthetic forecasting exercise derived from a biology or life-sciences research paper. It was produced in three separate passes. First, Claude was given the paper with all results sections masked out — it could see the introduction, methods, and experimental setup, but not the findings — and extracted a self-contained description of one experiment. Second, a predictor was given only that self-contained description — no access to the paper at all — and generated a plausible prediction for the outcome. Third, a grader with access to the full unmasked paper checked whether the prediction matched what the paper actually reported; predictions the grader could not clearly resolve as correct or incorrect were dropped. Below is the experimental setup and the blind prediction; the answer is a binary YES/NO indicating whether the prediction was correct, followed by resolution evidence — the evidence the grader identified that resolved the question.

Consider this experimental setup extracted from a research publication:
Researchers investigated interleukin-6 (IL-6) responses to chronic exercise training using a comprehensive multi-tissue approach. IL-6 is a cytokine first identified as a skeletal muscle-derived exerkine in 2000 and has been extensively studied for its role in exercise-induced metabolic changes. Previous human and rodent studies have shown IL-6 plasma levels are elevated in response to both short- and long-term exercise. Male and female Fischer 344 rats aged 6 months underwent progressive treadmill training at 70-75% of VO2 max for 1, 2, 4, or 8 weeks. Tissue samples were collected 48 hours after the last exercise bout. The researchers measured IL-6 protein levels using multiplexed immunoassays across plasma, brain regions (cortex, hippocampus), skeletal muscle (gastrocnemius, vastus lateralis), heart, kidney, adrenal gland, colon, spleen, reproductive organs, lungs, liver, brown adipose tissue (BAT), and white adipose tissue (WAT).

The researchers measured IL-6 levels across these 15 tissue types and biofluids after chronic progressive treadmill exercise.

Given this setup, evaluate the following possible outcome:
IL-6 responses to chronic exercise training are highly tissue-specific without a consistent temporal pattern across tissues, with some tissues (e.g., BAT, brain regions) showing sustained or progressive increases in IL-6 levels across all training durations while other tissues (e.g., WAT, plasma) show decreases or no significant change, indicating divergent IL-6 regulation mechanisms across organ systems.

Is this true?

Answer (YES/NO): NO